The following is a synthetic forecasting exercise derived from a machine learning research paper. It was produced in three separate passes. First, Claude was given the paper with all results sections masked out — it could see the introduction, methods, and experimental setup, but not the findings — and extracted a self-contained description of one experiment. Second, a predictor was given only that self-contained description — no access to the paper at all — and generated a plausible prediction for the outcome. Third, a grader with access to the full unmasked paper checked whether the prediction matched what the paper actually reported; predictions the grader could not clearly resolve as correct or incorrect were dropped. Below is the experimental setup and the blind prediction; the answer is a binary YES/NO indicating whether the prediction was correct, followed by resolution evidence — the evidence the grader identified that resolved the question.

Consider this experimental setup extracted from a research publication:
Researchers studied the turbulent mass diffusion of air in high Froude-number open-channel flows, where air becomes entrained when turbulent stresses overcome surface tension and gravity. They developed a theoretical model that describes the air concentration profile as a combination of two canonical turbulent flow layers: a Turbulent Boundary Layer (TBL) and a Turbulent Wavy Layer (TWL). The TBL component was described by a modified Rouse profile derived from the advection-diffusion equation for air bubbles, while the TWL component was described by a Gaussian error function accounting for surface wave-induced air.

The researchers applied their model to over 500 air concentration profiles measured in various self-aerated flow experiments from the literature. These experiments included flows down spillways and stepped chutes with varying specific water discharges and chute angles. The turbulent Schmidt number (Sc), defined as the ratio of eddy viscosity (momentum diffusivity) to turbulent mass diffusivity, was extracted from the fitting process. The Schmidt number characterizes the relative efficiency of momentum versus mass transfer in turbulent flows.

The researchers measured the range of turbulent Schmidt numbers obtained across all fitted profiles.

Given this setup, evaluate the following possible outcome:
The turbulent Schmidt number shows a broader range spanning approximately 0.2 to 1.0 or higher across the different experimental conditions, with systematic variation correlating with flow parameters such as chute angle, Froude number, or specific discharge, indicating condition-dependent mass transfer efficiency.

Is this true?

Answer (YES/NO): NO